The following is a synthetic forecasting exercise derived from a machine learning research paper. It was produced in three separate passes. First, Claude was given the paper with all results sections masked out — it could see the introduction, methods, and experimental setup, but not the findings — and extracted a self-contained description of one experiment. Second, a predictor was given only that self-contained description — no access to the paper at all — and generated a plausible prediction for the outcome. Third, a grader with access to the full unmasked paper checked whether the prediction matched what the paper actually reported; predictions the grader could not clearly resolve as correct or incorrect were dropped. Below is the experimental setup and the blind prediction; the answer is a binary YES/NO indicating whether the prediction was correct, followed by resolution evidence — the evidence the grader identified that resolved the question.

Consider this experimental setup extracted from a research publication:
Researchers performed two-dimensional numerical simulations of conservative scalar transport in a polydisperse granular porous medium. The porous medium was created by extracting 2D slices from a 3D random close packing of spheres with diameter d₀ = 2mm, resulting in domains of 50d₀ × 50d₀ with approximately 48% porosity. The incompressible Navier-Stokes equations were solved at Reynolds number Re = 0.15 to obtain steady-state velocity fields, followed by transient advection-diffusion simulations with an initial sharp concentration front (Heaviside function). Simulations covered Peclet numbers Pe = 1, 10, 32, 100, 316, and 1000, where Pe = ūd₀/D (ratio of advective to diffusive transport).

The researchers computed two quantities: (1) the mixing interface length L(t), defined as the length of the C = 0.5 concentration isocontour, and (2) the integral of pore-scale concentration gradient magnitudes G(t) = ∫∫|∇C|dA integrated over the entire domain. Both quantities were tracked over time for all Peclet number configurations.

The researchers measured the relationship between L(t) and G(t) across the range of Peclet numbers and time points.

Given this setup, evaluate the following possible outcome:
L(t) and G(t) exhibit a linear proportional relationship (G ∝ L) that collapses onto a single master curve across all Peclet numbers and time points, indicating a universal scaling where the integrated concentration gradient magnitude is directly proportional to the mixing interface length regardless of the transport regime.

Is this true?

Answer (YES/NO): YES